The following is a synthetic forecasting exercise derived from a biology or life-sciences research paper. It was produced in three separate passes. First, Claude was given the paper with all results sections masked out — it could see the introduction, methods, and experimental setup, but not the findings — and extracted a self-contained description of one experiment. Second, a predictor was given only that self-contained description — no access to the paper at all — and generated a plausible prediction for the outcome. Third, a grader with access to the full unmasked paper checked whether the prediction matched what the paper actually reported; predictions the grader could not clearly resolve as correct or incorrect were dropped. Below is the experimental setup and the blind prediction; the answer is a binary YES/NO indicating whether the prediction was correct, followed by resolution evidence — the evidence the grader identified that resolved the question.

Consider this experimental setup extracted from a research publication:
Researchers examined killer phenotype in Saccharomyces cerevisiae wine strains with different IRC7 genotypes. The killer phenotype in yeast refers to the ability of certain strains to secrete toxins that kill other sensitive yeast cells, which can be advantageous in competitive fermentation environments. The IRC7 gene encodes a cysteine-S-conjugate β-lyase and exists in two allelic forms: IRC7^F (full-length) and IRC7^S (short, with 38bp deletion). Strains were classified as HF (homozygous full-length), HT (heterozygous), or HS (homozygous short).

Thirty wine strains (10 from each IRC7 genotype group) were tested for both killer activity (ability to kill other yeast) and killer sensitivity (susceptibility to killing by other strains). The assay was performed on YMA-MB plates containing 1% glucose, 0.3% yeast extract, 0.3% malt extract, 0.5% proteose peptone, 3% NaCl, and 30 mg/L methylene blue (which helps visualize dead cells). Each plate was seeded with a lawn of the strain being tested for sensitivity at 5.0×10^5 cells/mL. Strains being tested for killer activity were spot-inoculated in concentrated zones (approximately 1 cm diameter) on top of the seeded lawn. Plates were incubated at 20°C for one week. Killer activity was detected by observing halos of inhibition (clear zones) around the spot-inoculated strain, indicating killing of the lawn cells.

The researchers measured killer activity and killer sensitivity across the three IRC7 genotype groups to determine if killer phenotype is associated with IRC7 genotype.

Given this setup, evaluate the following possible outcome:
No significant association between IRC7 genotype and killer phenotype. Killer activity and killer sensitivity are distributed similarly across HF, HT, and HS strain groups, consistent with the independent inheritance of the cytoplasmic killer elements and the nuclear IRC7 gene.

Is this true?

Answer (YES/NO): NO